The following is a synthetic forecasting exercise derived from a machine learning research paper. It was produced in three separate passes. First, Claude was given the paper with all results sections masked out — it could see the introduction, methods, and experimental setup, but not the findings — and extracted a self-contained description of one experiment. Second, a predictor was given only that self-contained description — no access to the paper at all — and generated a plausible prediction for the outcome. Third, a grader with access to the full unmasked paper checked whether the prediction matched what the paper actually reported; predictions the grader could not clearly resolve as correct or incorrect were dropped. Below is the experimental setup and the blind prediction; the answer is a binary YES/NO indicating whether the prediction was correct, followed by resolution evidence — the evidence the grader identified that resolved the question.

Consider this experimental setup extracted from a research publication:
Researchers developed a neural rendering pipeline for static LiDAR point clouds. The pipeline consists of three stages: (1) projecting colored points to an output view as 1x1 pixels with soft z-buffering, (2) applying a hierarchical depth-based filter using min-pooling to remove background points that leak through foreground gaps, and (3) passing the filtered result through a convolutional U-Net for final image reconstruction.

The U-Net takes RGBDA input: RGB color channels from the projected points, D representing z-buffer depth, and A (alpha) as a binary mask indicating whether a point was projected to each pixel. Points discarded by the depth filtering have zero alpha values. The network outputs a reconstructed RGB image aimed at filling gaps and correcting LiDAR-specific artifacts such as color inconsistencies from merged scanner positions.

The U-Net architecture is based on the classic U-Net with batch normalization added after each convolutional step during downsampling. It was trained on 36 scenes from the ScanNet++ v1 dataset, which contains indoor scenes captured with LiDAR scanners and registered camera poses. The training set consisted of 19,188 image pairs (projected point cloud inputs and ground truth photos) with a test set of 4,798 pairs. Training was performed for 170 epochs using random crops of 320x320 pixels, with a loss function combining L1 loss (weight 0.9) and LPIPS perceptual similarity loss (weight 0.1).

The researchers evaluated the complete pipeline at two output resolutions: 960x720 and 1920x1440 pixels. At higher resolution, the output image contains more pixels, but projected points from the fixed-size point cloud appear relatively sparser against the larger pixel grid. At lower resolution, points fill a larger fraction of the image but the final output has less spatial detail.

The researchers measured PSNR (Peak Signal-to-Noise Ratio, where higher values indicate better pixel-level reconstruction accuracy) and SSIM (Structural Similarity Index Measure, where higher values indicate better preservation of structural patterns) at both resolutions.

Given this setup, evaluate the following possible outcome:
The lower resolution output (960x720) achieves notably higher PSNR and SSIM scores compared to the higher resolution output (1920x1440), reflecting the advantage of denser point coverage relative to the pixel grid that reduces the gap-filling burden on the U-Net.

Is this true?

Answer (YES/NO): NO